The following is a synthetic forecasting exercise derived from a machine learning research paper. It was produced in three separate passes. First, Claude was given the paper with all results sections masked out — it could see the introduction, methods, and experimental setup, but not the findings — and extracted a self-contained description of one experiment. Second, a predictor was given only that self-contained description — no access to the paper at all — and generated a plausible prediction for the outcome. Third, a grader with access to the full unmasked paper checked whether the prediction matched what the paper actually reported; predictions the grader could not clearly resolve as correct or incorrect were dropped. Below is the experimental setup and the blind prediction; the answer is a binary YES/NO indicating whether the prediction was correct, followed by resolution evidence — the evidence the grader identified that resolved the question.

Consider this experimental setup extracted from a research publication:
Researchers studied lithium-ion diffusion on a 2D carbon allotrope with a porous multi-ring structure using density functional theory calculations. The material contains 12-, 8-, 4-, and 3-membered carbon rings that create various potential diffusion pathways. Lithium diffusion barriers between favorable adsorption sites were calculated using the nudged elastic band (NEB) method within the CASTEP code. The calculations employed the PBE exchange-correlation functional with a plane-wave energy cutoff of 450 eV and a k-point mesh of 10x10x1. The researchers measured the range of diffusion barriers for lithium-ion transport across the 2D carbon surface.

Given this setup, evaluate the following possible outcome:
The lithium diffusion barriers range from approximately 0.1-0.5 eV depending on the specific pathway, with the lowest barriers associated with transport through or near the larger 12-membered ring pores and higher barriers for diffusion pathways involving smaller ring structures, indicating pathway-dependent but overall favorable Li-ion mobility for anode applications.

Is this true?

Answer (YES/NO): NO